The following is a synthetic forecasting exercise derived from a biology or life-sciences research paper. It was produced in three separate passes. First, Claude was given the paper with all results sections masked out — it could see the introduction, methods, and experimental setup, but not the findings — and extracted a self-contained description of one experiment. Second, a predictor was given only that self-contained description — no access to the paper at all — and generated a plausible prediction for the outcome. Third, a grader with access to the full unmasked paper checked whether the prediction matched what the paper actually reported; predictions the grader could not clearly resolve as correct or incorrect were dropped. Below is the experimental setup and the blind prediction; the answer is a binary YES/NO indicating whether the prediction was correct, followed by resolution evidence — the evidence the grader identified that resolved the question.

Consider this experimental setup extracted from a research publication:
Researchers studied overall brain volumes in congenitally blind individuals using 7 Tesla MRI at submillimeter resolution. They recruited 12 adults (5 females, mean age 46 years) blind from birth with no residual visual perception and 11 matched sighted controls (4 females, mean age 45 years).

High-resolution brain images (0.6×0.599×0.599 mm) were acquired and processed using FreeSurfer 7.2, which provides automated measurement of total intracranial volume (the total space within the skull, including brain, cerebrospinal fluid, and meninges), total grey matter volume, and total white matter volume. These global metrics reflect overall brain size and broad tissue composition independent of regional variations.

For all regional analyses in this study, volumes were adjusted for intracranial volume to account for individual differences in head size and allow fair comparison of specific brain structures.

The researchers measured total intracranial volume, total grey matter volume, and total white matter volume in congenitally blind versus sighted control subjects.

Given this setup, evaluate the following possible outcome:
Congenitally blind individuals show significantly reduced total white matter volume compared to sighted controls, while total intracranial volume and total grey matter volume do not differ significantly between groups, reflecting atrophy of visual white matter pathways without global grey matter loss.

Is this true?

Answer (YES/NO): NO